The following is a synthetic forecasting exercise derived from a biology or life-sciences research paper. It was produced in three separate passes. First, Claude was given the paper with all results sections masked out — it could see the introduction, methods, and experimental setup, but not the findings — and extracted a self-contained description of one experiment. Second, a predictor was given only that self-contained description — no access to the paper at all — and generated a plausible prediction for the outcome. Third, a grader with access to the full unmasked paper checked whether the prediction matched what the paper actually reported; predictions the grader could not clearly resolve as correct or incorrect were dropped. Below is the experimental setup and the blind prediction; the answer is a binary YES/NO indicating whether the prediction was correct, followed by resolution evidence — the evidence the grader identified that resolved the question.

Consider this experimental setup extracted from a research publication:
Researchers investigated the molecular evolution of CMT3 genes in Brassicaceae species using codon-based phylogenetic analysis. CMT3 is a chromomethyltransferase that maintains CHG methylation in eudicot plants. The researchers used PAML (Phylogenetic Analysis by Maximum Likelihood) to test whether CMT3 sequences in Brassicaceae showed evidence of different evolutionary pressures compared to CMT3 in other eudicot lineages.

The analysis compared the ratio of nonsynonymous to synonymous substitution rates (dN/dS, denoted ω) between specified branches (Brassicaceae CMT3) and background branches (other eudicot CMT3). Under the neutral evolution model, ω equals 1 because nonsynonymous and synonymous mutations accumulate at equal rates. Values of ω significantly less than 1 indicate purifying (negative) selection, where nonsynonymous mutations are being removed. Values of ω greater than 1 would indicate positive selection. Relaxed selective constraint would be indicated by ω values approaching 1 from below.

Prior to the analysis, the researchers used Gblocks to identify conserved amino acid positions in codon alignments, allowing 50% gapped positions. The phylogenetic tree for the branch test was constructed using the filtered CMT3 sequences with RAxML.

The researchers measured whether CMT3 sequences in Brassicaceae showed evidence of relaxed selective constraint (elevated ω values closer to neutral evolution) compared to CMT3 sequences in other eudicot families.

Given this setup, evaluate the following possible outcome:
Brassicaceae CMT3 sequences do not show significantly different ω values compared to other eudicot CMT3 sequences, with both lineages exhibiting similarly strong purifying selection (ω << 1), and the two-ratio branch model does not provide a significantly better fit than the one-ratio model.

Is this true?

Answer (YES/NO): NO